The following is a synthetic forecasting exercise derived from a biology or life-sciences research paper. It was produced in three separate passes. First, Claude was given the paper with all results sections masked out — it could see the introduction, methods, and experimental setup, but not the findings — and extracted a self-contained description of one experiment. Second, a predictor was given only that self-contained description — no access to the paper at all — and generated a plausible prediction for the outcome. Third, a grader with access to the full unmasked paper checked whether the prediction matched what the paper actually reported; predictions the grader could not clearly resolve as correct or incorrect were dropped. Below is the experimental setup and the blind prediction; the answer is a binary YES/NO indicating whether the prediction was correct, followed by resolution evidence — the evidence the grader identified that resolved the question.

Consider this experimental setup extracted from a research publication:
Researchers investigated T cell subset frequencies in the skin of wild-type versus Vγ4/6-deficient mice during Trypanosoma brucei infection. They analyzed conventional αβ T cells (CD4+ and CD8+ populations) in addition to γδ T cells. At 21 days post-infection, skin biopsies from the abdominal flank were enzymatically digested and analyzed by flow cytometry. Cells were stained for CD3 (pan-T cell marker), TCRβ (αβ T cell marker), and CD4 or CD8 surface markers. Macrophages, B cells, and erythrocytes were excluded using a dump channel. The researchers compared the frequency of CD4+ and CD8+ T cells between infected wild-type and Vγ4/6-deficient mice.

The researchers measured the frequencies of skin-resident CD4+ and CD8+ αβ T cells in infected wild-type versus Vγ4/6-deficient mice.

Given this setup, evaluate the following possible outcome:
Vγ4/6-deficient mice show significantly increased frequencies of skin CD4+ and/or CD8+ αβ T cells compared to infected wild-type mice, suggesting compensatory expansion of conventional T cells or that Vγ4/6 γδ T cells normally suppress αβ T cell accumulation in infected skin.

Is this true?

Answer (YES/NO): NO